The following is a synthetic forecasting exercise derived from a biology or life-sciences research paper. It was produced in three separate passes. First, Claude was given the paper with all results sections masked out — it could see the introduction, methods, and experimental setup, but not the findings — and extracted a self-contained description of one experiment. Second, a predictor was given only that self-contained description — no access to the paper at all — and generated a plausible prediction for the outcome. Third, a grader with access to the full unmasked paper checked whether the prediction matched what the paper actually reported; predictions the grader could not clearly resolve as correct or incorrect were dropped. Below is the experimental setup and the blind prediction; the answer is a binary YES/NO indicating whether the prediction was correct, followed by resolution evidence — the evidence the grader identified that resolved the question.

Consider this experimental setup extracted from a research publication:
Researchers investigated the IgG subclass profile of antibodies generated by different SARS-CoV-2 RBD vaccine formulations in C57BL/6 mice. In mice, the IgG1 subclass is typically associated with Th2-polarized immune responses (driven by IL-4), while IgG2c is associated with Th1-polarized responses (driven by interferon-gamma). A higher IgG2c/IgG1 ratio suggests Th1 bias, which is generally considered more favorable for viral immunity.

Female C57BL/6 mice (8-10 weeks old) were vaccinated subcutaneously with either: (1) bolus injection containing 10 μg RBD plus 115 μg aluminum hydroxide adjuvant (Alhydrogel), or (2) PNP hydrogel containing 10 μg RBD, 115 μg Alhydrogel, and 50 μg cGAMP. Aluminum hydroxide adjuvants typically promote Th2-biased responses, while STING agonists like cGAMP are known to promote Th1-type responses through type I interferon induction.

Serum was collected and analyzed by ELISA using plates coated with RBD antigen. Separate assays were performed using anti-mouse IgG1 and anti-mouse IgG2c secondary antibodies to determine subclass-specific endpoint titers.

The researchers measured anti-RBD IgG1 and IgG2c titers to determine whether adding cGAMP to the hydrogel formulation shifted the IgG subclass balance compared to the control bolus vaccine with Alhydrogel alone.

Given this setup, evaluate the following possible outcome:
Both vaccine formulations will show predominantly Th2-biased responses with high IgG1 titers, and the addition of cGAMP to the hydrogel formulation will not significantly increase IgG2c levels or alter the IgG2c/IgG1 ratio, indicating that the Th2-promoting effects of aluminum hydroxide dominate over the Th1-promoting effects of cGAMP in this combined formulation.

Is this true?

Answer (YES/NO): NO